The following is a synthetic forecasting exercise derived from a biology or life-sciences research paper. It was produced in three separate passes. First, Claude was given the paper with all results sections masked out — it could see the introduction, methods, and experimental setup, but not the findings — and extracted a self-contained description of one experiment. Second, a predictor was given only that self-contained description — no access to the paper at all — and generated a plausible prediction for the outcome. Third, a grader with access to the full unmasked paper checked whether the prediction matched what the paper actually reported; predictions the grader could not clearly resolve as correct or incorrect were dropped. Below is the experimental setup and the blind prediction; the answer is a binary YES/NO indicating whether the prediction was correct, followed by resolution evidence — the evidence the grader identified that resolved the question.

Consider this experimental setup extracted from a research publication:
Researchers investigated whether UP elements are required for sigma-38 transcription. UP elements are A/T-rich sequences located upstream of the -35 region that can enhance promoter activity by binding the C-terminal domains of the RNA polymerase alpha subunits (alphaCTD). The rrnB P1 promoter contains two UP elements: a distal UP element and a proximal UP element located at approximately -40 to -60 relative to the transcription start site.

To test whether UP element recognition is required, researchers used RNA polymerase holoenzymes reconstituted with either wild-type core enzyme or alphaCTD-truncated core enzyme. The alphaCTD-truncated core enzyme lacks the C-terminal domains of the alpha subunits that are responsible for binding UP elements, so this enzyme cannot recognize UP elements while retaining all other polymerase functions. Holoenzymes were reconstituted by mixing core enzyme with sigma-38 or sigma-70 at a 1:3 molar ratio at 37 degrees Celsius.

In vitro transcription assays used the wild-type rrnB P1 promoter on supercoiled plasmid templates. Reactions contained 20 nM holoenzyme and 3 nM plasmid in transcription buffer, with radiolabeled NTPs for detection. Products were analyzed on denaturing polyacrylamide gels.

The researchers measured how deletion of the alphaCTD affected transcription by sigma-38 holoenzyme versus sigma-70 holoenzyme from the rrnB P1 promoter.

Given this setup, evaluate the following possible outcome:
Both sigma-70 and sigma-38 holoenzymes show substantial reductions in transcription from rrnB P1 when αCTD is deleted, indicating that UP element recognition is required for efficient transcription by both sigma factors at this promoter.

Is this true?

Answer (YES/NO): YES